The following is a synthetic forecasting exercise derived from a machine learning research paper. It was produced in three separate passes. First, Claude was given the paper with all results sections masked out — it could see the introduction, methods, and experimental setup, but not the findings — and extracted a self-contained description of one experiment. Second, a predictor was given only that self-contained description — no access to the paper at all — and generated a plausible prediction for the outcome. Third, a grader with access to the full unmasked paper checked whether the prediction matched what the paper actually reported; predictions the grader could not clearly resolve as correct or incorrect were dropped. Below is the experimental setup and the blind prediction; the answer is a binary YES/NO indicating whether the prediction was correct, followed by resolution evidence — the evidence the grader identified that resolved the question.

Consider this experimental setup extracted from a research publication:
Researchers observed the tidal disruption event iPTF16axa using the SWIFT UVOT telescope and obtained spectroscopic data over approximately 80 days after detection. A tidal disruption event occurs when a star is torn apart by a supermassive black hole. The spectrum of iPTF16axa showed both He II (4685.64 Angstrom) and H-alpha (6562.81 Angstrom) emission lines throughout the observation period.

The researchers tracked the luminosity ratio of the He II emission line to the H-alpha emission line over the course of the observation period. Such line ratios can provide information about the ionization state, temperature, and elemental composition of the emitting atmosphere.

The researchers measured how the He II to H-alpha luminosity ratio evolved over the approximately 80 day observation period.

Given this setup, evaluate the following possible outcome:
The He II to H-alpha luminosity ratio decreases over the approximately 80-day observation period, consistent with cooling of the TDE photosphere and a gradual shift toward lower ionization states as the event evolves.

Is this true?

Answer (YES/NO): NO